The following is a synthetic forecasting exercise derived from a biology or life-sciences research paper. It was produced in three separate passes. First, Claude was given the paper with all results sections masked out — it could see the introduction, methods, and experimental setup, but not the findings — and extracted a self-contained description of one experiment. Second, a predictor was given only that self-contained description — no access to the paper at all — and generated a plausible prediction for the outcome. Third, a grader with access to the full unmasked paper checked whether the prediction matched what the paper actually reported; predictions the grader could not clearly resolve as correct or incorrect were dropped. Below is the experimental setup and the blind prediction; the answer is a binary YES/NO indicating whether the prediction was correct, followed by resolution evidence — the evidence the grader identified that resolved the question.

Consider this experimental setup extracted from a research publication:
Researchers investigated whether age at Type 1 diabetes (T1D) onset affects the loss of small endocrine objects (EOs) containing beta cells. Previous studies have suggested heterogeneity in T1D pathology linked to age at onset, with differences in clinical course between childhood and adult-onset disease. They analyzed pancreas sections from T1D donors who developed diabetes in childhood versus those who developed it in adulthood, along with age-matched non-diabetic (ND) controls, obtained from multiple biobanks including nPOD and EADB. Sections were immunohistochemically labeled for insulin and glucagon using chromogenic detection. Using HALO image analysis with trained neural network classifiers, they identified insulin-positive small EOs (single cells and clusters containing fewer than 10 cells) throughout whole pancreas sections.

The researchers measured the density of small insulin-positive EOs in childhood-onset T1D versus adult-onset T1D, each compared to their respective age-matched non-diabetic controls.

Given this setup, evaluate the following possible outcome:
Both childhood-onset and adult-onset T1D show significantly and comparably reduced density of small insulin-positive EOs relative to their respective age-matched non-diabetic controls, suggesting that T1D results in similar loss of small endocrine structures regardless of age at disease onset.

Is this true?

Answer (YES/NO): NO